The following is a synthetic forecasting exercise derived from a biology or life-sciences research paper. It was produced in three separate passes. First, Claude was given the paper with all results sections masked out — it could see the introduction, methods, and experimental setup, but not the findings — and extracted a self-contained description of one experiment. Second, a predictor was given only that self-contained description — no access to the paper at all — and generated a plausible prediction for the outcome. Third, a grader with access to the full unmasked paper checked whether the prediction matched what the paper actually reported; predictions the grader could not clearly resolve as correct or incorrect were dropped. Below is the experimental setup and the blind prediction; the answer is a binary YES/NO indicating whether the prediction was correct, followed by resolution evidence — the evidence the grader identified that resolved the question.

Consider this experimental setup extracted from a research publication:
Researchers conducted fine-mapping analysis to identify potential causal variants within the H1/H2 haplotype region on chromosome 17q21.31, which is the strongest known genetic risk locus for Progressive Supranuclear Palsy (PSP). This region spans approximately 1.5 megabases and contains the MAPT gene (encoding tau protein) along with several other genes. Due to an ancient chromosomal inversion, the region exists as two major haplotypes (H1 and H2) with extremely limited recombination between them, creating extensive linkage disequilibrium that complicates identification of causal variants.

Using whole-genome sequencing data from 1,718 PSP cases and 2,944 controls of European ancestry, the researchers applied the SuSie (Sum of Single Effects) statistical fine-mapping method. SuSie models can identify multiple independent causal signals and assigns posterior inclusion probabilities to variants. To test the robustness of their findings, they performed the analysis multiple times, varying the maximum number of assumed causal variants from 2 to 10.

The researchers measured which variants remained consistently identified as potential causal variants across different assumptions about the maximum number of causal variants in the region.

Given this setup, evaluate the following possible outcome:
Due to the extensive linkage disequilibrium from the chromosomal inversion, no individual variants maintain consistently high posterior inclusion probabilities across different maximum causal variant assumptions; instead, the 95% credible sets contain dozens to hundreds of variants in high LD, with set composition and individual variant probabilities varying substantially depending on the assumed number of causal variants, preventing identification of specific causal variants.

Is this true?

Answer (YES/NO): NO